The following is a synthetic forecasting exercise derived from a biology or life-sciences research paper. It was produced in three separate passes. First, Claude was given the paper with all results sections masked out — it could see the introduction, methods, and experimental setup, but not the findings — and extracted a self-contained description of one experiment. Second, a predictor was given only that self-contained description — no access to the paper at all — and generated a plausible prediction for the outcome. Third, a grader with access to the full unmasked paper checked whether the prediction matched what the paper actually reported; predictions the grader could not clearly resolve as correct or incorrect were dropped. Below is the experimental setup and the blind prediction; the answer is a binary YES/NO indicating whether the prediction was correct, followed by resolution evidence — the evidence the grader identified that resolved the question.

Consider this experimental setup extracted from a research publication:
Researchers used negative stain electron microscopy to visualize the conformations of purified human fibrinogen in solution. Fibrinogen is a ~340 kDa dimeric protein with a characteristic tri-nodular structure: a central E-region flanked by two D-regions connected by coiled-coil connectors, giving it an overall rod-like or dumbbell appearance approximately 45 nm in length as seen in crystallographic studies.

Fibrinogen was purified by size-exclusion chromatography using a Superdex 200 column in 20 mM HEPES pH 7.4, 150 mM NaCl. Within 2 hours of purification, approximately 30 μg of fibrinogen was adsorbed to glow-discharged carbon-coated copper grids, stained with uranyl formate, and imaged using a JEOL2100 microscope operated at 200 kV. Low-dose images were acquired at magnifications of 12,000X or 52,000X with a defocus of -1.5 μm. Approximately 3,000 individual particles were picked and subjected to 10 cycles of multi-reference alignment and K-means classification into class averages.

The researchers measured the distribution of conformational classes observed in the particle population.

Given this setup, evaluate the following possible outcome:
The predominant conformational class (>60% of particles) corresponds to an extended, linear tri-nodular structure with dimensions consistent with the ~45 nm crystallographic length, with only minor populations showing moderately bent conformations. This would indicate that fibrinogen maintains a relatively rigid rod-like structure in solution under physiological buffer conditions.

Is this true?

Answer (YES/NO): NO